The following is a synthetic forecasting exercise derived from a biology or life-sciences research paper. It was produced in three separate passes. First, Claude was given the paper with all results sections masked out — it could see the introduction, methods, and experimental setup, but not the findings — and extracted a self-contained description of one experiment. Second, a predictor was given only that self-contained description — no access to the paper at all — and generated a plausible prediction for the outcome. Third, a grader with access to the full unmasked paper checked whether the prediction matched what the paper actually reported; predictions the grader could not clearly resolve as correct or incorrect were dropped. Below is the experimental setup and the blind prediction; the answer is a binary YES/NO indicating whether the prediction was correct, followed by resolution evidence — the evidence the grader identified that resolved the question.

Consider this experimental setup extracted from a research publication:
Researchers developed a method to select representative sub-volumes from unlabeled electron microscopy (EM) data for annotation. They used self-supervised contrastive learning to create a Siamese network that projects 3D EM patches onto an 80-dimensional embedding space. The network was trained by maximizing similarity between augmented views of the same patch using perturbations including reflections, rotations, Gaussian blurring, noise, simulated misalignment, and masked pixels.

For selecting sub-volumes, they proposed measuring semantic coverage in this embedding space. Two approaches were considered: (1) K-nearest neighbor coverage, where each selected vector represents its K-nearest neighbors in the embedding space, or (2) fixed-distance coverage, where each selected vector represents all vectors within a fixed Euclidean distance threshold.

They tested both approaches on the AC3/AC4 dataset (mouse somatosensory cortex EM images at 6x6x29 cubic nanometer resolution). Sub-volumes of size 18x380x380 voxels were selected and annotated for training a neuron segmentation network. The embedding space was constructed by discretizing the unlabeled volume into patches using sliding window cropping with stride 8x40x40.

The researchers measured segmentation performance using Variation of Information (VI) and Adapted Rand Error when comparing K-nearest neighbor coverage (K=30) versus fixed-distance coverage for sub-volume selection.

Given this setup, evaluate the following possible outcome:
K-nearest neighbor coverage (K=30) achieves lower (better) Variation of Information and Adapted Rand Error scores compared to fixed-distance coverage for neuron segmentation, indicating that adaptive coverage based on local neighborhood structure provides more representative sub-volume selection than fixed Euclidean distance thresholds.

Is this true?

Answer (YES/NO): YES